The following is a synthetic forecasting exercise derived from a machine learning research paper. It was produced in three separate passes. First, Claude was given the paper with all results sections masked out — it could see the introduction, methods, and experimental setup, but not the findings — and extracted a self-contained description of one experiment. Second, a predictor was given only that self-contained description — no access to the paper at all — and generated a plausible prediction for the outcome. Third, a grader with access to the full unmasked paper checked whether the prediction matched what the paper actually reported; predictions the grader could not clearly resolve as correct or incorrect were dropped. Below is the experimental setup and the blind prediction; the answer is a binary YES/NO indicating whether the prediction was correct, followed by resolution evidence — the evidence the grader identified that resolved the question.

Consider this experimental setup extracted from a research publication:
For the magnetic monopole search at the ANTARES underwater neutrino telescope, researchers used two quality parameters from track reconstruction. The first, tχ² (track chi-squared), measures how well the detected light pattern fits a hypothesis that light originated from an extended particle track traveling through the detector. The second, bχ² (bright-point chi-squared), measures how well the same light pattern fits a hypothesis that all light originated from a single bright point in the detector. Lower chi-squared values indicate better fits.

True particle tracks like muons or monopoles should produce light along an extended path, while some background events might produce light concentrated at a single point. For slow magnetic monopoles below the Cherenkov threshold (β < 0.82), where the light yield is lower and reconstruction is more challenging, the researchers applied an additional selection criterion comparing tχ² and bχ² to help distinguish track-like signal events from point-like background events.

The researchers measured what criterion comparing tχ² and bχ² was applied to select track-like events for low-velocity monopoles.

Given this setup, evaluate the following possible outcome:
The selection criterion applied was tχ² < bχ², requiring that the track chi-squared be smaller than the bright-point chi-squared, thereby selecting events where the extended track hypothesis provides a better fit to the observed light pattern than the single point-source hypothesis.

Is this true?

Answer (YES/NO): NO